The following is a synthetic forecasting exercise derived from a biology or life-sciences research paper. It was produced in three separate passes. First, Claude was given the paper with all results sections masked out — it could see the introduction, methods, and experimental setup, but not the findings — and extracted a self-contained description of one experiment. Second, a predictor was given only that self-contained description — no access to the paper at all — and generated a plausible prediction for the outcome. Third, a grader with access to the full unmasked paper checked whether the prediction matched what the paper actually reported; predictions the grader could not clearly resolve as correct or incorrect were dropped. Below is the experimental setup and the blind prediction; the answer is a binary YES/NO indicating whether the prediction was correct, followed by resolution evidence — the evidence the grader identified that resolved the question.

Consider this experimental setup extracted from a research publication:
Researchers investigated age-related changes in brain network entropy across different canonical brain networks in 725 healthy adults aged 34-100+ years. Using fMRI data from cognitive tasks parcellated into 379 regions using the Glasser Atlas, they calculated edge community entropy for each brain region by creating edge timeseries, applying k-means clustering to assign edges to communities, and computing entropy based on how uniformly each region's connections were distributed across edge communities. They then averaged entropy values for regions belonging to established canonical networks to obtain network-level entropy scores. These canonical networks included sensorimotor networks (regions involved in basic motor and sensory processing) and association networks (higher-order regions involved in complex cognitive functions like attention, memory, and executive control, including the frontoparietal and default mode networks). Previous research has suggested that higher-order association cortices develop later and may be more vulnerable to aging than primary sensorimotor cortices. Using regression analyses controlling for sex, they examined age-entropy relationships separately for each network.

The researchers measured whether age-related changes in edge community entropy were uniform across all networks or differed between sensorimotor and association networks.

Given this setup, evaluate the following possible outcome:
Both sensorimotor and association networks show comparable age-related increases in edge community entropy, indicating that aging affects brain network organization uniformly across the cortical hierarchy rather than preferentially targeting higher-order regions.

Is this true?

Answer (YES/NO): NO